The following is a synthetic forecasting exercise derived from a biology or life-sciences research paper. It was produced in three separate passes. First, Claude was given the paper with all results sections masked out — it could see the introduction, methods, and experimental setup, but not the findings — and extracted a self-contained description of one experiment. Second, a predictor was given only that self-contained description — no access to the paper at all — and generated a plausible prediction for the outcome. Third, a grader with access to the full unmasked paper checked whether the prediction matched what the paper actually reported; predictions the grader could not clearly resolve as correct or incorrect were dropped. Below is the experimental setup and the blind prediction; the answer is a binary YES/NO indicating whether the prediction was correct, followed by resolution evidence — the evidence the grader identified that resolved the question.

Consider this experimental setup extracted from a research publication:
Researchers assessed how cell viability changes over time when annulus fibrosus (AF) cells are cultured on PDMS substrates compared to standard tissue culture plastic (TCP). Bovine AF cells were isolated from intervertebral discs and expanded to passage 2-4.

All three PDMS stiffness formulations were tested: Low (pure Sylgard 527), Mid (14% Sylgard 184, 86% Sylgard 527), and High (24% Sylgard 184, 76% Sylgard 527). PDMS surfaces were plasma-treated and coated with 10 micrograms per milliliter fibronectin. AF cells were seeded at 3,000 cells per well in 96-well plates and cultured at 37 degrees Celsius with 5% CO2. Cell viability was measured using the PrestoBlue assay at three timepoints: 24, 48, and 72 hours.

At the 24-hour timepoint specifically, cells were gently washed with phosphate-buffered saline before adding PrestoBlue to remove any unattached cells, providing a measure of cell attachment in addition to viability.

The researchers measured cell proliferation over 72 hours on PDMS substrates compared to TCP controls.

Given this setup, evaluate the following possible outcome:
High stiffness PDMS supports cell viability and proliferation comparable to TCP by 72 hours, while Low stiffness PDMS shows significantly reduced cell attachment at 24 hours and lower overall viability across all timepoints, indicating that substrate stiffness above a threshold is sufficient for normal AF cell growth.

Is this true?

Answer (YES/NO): NO